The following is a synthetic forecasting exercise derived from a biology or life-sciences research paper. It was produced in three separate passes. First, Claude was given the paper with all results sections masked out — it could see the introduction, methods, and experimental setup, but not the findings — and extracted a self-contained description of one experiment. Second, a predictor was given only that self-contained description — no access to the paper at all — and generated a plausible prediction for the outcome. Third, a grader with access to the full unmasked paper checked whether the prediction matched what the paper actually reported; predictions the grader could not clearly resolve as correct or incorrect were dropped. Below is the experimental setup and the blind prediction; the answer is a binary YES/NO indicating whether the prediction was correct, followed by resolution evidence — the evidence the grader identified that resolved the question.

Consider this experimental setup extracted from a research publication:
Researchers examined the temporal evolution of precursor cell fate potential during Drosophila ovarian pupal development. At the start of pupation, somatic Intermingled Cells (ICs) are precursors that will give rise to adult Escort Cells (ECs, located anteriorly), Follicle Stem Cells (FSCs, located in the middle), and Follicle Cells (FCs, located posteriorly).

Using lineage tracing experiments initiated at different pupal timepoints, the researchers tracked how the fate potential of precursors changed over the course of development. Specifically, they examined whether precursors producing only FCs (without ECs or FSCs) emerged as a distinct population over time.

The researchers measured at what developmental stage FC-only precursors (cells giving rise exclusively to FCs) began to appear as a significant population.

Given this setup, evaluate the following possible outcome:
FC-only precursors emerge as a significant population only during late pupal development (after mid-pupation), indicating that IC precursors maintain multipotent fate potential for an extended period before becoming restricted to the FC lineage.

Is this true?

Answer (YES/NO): NO